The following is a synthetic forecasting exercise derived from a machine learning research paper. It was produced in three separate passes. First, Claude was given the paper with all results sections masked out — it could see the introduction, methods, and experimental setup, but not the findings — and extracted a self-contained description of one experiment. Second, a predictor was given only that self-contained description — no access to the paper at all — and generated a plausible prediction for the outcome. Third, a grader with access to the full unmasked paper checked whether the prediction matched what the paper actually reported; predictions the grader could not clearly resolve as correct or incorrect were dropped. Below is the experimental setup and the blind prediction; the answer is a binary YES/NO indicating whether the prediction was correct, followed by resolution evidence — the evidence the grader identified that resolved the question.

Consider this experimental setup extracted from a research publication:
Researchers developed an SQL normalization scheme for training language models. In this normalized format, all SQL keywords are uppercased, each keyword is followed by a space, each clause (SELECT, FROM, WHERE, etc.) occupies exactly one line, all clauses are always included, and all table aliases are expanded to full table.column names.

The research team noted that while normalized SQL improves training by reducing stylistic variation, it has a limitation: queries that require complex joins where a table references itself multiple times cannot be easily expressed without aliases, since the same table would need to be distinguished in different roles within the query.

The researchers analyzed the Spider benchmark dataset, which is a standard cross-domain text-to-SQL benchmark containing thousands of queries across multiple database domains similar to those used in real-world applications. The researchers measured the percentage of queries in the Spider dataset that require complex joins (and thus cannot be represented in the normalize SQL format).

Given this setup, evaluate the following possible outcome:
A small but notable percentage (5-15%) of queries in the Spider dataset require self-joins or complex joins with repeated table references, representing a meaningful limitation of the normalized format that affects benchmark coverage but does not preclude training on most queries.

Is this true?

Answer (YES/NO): NO